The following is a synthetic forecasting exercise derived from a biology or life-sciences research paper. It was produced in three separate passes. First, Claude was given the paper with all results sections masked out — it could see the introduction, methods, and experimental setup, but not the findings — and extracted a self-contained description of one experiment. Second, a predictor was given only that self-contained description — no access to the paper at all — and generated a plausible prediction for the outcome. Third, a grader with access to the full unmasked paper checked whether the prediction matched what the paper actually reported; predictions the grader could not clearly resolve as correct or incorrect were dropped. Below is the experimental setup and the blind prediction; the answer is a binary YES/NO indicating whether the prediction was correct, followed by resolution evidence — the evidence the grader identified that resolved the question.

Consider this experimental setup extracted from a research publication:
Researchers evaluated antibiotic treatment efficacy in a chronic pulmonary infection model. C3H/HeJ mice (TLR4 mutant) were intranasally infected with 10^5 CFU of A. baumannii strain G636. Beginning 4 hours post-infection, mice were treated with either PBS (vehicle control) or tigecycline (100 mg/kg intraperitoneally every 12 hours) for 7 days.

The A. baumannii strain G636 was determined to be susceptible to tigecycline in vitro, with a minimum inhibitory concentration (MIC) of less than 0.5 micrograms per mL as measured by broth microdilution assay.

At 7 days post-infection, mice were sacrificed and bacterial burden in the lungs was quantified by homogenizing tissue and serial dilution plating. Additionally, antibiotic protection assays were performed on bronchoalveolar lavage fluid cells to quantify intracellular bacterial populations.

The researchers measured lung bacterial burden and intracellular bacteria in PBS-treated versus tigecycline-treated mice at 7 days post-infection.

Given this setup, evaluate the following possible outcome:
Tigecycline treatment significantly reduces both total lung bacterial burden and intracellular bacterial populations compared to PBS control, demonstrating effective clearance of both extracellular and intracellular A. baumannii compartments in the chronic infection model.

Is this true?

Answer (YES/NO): NO